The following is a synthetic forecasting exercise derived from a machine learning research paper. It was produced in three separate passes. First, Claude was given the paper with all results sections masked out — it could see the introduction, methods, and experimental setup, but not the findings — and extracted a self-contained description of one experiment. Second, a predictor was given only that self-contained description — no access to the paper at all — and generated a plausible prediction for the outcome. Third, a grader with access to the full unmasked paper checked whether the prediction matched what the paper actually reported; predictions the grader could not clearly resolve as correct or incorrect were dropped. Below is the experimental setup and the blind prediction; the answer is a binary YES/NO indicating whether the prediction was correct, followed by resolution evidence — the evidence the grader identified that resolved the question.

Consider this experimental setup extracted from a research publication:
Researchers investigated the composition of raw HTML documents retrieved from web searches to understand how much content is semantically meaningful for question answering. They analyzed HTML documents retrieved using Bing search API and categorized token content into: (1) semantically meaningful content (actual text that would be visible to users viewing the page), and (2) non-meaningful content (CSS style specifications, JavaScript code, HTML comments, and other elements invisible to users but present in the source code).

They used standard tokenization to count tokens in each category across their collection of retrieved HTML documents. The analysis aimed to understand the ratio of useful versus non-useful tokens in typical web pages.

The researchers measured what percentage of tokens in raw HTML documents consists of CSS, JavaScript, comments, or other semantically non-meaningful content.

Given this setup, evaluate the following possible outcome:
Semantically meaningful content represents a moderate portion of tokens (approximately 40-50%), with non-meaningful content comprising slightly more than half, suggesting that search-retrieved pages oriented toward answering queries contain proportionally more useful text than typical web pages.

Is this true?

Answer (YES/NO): NO